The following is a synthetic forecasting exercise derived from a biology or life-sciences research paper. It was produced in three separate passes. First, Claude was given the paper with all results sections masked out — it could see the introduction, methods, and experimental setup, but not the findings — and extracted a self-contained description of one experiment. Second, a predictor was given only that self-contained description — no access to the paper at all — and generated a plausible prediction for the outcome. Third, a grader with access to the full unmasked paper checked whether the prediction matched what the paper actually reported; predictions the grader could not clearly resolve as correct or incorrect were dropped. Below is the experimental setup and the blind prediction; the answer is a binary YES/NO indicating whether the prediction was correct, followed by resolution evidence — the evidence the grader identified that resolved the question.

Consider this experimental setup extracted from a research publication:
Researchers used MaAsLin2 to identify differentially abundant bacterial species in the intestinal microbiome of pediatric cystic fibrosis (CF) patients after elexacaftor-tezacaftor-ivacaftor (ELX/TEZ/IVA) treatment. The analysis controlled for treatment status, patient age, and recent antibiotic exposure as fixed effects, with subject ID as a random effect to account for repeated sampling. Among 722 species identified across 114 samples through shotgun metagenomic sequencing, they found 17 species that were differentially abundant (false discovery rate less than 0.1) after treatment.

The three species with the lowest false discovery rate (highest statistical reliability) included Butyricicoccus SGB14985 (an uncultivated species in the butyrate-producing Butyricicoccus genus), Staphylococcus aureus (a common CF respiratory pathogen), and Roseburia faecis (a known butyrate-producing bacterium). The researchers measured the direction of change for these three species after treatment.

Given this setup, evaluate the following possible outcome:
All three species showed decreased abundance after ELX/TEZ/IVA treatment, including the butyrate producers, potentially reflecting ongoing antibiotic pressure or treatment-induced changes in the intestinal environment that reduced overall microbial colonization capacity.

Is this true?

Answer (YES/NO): NO